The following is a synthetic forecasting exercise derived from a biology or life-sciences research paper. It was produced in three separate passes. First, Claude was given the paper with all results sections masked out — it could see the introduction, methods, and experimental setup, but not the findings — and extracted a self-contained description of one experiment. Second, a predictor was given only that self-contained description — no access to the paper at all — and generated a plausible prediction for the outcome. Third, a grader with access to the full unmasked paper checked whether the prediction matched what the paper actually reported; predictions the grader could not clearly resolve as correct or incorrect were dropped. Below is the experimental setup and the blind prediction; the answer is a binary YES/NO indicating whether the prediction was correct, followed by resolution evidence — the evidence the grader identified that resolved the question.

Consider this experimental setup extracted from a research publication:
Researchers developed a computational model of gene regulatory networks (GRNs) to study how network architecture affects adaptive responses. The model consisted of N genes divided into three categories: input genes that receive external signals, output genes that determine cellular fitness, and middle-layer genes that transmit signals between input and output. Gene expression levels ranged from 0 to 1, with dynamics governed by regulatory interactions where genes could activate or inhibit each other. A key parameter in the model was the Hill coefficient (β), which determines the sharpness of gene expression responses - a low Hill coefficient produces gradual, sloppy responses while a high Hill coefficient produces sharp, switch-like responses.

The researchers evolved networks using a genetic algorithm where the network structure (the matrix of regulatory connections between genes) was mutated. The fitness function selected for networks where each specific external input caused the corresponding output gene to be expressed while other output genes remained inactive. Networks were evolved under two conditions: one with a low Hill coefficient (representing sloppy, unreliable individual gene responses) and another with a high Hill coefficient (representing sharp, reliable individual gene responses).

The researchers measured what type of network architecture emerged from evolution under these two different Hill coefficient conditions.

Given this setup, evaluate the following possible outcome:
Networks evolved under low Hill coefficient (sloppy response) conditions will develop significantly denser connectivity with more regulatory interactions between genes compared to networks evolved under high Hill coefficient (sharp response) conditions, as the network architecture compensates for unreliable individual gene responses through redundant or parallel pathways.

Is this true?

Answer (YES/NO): NO